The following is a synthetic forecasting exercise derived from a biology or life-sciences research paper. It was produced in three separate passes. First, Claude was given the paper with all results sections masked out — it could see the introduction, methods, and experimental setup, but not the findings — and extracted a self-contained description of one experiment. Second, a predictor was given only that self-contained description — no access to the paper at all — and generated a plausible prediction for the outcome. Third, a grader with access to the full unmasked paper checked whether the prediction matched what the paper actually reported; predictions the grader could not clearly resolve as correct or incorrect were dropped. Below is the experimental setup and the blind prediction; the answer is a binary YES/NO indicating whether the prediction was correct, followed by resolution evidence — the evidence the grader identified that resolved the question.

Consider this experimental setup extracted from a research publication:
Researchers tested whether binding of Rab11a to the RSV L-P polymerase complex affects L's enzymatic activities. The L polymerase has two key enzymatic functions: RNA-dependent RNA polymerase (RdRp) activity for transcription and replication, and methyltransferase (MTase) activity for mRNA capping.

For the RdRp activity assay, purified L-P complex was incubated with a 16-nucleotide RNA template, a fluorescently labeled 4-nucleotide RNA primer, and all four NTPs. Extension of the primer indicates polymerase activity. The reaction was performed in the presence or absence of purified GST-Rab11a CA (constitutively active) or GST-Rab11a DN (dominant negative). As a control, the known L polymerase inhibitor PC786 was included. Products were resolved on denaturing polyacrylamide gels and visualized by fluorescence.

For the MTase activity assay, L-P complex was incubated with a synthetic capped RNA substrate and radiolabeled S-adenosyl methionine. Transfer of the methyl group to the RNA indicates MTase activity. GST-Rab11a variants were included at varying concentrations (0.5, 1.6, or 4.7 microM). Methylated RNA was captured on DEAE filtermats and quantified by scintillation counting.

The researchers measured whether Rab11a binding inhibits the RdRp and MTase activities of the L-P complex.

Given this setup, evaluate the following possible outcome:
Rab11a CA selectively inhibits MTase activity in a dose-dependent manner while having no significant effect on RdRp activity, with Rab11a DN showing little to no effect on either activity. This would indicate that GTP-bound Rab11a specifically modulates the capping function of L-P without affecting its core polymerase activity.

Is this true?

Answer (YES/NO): NO